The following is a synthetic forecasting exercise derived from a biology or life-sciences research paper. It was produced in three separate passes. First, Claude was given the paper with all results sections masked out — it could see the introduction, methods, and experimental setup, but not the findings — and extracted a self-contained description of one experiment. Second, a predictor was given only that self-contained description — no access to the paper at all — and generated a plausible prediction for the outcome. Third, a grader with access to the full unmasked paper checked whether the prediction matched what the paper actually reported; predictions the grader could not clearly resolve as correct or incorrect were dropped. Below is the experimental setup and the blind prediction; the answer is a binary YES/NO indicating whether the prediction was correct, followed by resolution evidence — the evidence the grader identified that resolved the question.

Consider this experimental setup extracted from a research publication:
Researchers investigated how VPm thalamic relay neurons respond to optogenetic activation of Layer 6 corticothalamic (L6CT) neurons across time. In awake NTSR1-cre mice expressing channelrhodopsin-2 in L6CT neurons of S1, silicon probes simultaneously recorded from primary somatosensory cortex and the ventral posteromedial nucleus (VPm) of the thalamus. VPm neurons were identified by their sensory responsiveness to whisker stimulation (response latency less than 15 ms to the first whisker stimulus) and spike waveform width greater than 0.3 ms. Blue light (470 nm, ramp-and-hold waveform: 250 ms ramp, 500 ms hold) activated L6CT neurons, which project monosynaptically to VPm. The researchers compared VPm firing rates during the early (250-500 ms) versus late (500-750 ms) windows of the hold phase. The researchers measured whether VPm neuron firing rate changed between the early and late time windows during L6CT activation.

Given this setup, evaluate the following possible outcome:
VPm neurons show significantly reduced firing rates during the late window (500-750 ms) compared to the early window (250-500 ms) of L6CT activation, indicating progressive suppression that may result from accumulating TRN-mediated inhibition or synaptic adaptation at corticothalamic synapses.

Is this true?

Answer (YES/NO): NO